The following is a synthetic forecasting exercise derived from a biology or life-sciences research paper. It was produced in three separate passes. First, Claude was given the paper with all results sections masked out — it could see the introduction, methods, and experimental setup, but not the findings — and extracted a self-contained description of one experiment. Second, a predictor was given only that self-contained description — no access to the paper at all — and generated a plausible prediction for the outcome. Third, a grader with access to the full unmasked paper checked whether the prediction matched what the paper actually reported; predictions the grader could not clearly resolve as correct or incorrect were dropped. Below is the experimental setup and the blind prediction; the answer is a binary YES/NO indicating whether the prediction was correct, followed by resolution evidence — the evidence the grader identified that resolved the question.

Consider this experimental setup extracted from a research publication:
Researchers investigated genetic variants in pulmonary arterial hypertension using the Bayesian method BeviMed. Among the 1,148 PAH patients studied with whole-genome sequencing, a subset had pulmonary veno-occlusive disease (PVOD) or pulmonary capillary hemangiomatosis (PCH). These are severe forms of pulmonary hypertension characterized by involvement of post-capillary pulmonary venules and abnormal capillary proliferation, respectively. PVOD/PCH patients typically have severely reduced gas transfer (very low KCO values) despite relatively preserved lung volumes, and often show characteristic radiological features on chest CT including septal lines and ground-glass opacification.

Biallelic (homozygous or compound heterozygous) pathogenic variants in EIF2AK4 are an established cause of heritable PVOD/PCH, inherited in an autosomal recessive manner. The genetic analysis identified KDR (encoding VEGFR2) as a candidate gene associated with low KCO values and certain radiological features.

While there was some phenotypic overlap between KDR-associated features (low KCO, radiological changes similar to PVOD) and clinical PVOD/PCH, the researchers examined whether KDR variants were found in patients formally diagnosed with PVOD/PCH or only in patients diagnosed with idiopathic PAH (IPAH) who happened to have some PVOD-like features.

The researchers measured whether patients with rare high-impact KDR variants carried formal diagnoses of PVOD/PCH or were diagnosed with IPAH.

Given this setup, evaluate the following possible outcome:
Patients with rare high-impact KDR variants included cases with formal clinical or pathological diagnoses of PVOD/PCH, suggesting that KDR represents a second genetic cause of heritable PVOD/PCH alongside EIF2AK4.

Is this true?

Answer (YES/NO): NO